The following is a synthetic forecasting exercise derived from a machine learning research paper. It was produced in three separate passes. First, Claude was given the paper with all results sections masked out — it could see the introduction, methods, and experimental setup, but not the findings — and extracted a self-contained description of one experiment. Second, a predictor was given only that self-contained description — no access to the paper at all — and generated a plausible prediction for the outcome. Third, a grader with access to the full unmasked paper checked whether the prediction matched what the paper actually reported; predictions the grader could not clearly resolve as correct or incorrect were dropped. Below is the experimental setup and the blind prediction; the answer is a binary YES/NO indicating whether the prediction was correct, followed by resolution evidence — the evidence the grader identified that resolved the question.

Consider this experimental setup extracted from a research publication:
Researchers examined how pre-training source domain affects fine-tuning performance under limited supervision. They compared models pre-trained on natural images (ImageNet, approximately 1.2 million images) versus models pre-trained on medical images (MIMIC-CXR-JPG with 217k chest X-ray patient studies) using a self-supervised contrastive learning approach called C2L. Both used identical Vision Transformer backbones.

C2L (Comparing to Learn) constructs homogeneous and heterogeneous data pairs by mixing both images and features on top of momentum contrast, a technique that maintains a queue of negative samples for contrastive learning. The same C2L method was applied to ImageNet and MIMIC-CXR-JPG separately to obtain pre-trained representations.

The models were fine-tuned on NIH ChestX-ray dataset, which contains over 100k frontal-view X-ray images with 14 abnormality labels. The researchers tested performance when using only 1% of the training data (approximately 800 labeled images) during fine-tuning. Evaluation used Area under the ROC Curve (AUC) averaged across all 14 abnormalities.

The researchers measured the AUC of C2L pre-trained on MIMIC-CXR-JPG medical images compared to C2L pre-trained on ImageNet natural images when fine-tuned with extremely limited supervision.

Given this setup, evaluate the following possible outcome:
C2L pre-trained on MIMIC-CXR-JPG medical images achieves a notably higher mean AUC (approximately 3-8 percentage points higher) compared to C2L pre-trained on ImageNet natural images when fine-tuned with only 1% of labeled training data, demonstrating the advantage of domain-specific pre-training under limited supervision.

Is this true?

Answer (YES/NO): NO